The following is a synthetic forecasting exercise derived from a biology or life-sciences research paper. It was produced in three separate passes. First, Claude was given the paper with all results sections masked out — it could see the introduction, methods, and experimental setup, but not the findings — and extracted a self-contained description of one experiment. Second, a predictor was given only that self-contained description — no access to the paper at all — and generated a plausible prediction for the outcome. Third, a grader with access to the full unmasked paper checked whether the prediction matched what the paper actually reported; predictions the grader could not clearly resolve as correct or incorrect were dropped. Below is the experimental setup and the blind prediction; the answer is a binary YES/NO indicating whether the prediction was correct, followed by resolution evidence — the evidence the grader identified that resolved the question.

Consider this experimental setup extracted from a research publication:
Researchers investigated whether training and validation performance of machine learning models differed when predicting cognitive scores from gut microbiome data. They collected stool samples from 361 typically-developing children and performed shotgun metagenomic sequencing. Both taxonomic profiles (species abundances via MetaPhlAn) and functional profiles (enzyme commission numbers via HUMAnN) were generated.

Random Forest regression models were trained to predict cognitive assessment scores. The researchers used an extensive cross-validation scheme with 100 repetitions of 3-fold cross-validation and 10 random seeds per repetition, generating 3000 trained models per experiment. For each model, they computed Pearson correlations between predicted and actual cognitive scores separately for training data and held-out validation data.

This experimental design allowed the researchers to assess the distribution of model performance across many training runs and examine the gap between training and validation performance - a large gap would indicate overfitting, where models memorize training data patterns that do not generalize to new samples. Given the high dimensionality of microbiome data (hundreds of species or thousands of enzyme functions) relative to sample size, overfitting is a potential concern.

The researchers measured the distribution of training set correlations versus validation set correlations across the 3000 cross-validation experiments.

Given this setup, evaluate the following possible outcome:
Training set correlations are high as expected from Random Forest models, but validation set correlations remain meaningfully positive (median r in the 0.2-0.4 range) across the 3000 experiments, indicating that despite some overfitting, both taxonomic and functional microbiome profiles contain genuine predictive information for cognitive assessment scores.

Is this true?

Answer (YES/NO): NO